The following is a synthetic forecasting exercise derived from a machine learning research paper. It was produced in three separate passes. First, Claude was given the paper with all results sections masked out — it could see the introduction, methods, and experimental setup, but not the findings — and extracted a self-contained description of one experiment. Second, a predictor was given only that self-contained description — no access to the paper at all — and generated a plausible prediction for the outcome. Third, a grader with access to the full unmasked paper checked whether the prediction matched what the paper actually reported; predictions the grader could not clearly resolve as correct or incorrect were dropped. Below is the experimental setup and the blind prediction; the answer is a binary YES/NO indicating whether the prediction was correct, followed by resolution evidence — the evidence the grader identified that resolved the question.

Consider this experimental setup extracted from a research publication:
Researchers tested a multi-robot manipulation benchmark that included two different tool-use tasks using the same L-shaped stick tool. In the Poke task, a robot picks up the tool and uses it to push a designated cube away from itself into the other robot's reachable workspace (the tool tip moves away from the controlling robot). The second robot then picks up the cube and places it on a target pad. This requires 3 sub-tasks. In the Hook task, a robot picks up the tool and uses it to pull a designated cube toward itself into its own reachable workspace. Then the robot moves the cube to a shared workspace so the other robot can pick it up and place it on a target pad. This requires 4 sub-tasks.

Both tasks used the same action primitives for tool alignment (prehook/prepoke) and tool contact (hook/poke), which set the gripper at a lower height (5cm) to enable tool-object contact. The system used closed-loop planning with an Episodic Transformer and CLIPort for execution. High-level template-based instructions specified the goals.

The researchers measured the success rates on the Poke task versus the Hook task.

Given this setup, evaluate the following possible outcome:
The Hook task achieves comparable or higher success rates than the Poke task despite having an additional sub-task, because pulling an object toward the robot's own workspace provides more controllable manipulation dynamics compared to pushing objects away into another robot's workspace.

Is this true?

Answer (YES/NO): YES